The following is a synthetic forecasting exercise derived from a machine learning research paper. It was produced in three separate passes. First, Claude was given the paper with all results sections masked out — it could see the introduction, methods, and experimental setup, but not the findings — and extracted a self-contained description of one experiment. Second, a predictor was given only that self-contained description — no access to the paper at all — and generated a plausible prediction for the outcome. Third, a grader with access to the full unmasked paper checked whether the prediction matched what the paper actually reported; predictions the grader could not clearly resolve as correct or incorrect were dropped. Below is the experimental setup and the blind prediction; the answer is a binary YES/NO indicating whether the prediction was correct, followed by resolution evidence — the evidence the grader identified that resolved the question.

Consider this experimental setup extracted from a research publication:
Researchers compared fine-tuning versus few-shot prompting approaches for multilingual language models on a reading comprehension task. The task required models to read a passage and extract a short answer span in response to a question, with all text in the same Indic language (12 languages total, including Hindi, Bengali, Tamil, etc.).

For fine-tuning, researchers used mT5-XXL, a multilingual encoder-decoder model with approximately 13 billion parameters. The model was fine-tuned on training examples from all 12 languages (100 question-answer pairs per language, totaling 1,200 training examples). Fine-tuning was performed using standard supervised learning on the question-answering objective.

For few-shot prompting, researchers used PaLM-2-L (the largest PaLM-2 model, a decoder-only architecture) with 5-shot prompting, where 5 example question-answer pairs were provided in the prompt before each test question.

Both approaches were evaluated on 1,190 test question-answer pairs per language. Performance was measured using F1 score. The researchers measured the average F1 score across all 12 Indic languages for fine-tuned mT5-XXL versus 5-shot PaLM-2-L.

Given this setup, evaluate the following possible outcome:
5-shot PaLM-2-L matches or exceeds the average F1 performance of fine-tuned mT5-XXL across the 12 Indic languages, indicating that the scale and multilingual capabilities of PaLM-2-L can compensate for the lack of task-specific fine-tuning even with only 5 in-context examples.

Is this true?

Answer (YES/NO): YES